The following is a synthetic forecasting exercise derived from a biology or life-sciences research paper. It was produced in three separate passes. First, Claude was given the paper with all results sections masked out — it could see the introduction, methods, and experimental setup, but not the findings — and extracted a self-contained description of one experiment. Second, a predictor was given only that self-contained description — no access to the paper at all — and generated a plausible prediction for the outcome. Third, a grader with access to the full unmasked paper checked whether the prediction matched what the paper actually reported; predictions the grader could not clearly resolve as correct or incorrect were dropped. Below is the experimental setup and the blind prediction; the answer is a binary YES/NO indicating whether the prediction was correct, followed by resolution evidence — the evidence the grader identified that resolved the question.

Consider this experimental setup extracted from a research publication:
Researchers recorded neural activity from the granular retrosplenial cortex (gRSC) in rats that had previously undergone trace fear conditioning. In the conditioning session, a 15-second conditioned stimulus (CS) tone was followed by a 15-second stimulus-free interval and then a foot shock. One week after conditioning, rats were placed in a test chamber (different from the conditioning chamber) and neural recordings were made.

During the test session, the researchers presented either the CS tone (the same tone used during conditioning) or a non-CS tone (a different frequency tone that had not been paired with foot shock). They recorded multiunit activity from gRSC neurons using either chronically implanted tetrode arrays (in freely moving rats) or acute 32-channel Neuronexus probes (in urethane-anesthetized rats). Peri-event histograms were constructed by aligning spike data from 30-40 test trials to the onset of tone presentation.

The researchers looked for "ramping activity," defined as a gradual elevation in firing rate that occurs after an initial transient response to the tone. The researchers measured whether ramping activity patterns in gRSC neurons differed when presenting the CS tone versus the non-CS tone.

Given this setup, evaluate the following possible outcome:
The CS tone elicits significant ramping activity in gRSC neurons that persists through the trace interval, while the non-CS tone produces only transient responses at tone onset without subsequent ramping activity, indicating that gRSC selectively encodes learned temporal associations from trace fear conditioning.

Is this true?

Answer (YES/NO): NO